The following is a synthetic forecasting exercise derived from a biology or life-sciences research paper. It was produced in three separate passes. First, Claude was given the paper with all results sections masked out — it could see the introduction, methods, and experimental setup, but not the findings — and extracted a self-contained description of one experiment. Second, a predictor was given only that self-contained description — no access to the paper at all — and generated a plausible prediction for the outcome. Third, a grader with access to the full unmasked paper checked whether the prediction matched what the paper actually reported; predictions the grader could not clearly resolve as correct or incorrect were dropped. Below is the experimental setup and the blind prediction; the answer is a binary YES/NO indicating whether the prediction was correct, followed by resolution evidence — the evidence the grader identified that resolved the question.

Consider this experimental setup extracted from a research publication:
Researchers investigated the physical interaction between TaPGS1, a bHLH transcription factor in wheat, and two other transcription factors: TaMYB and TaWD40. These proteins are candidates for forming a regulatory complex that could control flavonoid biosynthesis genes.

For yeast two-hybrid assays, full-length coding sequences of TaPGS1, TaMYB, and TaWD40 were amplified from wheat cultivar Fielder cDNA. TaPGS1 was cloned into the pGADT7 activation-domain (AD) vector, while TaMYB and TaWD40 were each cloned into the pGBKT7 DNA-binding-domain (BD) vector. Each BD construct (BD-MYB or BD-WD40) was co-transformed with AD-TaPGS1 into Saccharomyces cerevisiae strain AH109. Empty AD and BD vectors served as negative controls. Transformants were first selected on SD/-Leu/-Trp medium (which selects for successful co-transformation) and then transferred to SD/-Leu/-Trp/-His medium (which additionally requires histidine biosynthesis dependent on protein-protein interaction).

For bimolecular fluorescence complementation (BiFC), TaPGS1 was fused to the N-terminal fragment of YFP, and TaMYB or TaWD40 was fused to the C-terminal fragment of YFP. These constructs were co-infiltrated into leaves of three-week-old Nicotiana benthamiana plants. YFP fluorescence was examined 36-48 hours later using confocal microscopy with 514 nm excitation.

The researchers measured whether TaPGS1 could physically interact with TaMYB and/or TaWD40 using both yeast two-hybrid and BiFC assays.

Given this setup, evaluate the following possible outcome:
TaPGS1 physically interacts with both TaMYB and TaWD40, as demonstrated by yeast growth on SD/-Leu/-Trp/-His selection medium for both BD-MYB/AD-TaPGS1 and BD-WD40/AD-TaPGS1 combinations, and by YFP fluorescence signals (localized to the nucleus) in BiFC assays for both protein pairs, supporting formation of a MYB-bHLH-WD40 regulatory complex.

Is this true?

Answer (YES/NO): NO